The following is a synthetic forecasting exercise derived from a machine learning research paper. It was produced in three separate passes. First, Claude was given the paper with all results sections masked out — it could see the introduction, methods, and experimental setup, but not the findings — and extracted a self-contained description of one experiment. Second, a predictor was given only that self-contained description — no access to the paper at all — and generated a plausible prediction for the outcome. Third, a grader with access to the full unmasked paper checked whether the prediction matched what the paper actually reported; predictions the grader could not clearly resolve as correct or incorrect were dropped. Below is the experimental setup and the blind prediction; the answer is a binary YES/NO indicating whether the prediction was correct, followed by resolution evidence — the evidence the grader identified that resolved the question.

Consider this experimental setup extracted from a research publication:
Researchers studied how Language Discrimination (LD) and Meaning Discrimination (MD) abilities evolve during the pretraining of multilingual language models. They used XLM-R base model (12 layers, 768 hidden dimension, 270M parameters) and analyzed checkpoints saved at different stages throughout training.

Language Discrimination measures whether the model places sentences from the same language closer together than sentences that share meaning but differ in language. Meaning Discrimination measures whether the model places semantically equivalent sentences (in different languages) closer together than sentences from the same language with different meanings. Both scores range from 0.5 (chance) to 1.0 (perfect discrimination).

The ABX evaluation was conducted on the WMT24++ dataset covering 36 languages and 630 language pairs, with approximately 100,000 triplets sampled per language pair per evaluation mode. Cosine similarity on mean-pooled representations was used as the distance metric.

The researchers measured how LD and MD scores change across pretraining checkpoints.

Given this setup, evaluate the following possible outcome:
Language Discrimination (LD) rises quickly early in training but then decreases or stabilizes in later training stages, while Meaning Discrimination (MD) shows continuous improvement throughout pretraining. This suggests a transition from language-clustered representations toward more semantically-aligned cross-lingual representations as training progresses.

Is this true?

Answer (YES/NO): NO